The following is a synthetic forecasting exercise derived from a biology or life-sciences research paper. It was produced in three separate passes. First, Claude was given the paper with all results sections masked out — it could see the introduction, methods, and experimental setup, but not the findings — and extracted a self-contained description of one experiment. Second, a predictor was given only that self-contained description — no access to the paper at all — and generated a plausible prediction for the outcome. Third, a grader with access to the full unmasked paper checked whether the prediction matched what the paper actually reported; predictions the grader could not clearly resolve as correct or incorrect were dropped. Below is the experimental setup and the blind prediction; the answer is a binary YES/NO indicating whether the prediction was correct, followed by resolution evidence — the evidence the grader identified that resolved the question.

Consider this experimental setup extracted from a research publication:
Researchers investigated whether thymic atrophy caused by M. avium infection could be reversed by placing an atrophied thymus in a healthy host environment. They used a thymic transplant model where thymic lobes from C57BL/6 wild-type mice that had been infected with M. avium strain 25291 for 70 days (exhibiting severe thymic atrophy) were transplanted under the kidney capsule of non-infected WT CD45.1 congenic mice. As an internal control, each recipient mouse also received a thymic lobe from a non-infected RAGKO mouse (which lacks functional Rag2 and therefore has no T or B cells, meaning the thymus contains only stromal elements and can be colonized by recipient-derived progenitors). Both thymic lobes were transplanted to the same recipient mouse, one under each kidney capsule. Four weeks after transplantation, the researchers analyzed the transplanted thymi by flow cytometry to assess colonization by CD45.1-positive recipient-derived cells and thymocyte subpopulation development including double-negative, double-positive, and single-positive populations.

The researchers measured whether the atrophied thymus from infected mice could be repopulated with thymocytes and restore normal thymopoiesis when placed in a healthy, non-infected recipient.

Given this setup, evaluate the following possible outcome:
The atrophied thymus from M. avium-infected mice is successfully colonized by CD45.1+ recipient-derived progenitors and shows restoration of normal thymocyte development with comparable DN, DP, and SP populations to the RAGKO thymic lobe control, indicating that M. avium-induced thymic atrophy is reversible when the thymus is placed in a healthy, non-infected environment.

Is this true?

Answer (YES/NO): NO